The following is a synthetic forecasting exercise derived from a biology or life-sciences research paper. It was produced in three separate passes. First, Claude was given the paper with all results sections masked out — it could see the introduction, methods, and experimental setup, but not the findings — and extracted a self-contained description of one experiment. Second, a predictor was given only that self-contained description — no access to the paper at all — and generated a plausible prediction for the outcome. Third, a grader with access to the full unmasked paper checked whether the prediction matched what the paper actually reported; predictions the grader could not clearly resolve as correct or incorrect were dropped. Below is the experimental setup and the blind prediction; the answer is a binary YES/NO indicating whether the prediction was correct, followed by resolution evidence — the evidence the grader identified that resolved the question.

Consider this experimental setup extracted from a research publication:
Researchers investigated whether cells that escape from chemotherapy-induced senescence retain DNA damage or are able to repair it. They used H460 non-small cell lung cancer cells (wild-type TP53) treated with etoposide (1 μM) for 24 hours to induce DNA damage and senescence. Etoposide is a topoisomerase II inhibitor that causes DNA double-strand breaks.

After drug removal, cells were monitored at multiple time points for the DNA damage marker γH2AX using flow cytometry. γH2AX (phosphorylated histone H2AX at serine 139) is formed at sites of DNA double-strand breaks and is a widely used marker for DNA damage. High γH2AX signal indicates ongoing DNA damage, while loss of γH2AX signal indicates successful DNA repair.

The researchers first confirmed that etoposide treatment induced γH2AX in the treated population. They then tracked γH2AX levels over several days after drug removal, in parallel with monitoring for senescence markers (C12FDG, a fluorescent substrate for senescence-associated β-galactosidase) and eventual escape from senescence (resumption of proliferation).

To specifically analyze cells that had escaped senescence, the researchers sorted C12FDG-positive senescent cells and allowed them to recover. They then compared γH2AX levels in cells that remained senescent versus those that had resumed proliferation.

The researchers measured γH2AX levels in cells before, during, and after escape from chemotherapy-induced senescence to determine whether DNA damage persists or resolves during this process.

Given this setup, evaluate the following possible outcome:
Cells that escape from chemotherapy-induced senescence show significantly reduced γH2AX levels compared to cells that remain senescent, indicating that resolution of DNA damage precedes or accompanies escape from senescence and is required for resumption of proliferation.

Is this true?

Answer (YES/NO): NO